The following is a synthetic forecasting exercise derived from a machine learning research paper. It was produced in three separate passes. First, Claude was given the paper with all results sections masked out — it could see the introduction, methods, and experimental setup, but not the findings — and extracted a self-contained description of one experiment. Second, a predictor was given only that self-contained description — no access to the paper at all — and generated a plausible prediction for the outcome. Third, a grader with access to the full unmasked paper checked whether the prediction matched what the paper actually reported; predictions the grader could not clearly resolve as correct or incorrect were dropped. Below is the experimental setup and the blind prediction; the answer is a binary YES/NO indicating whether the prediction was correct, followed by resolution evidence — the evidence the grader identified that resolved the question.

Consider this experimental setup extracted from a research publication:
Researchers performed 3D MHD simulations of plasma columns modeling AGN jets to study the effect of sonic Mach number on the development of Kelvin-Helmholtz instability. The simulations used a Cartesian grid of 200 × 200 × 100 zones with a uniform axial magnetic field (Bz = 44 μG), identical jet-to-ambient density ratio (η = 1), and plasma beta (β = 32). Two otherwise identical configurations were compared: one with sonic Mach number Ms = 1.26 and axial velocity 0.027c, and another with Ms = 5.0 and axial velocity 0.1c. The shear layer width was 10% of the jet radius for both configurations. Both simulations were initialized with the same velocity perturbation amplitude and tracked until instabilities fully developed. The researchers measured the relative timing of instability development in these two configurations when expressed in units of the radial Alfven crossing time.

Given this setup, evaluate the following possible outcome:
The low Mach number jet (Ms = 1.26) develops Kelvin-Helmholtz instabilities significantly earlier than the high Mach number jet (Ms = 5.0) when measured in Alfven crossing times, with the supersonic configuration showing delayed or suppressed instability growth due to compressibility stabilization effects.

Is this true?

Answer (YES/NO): NO